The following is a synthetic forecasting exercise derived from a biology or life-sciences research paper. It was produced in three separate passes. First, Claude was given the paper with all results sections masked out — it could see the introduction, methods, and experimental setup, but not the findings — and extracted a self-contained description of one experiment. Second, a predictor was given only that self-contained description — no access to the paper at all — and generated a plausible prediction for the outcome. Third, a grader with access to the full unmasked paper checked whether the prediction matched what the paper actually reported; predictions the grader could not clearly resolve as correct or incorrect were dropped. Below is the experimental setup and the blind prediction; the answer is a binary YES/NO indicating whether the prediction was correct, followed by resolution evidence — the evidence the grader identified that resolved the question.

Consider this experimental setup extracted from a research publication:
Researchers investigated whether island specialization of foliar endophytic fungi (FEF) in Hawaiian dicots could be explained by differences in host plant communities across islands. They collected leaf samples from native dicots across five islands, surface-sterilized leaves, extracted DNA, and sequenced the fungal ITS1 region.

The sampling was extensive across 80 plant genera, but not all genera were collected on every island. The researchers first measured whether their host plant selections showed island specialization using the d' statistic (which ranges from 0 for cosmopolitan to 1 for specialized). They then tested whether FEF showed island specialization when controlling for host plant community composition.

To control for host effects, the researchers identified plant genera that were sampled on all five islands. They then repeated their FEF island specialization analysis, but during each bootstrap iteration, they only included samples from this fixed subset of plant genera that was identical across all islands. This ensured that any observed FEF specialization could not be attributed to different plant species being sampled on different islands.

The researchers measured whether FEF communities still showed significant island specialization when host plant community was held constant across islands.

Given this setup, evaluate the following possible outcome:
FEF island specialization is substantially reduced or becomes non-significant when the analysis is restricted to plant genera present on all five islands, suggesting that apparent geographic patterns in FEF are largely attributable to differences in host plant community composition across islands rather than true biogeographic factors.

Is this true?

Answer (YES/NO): NO